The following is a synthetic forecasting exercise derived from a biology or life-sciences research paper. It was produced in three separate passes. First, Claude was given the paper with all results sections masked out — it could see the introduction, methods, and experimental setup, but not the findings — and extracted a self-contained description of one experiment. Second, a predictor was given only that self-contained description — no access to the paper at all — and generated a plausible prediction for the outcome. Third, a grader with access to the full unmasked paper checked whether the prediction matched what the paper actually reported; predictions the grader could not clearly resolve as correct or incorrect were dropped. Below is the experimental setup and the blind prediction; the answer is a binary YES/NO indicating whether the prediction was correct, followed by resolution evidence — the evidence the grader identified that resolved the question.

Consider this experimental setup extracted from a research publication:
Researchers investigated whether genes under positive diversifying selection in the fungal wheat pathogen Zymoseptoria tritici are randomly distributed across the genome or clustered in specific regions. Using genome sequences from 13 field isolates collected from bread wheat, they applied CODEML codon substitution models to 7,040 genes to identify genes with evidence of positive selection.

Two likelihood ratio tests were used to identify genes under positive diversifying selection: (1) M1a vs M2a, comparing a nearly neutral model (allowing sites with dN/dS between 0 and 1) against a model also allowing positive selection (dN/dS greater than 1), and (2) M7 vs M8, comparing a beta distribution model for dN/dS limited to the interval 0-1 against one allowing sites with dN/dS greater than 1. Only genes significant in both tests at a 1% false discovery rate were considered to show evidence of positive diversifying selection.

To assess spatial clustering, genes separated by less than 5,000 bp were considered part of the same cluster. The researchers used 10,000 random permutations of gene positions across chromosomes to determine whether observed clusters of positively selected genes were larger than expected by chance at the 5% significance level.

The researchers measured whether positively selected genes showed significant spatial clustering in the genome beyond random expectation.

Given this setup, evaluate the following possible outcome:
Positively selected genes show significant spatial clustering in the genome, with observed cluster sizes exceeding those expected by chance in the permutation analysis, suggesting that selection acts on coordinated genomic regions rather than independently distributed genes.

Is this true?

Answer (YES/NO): NO